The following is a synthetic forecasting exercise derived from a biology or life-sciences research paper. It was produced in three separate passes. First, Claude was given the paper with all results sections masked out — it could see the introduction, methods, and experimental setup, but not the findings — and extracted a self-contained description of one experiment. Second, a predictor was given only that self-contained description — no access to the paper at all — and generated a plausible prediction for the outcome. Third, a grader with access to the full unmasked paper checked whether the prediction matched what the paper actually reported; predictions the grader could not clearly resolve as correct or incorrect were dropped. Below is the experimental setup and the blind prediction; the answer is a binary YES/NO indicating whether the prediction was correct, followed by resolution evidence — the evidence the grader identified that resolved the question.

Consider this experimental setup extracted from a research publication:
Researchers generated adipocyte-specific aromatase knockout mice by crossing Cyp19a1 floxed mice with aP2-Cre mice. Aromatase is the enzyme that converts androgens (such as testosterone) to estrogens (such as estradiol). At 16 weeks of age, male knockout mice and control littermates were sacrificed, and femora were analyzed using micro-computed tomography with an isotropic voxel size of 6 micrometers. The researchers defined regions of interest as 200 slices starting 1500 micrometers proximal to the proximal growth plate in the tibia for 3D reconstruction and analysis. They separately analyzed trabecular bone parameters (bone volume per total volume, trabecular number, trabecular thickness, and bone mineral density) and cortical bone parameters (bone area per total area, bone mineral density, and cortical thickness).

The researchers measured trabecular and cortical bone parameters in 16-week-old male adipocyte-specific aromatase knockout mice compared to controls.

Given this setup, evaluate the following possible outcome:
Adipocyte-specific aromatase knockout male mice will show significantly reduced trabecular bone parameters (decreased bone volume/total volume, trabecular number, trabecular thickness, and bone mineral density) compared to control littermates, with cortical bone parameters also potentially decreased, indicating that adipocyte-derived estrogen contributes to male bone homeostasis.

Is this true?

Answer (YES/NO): NO